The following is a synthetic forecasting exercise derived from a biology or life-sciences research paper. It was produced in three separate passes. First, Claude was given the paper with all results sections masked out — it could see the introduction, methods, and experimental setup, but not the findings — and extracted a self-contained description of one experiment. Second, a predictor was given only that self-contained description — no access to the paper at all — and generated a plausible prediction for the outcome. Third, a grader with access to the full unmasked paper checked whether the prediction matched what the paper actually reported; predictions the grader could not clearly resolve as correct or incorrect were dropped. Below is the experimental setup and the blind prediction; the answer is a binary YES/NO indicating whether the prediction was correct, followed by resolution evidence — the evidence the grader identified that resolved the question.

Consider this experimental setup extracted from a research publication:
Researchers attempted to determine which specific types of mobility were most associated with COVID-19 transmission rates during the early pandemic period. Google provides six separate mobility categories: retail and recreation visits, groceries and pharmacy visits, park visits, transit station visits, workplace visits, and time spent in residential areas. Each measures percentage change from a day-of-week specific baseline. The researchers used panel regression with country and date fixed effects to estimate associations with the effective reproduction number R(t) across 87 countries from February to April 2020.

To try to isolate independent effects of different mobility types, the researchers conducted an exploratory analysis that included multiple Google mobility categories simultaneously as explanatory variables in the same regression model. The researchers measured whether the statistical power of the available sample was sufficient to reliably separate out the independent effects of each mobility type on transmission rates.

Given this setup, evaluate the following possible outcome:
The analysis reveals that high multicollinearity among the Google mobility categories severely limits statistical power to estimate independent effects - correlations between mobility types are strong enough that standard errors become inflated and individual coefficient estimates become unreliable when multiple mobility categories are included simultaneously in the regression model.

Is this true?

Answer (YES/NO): YES